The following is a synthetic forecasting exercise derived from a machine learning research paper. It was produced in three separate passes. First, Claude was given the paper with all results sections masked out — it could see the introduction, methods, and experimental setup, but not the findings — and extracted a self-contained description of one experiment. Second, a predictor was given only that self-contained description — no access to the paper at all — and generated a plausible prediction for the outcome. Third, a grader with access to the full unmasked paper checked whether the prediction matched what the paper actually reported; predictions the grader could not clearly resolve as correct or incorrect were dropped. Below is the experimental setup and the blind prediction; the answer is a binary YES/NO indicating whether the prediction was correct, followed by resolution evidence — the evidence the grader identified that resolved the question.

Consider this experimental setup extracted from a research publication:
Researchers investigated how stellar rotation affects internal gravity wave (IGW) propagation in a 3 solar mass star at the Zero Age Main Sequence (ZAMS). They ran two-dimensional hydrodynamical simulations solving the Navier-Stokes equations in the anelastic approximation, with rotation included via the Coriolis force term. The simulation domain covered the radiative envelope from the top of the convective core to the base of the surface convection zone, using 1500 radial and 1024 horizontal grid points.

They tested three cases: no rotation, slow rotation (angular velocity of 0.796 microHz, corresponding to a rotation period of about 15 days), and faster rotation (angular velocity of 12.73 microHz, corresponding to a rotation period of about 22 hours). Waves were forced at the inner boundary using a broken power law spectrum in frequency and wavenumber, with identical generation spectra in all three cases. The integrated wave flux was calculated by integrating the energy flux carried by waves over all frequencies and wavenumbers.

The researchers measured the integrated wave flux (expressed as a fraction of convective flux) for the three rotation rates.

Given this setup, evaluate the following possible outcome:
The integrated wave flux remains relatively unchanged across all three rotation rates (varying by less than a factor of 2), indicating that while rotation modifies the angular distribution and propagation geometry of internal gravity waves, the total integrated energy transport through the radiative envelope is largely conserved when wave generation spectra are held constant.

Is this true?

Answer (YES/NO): YES